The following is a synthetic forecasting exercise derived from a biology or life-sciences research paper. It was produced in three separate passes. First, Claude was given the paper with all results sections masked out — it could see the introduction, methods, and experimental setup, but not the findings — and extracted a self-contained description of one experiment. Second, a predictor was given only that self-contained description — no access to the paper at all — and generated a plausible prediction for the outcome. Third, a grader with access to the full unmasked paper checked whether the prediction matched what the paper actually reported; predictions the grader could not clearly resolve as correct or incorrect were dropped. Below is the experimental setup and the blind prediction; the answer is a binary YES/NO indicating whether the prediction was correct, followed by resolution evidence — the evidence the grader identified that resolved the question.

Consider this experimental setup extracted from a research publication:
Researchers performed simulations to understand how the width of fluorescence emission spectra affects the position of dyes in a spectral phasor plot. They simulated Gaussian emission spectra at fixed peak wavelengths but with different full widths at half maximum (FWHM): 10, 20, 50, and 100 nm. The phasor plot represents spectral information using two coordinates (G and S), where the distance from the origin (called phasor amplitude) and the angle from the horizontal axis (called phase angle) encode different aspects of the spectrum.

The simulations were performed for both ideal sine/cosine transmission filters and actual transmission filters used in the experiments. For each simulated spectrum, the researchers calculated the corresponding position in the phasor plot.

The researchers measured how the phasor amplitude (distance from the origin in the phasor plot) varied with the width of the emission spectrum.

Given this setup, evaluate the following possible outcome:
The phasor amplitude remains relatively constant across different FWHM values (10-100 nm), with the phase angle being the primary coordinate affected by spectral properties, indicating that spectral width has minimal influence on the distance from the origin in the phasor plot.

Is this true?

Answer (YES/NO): NO